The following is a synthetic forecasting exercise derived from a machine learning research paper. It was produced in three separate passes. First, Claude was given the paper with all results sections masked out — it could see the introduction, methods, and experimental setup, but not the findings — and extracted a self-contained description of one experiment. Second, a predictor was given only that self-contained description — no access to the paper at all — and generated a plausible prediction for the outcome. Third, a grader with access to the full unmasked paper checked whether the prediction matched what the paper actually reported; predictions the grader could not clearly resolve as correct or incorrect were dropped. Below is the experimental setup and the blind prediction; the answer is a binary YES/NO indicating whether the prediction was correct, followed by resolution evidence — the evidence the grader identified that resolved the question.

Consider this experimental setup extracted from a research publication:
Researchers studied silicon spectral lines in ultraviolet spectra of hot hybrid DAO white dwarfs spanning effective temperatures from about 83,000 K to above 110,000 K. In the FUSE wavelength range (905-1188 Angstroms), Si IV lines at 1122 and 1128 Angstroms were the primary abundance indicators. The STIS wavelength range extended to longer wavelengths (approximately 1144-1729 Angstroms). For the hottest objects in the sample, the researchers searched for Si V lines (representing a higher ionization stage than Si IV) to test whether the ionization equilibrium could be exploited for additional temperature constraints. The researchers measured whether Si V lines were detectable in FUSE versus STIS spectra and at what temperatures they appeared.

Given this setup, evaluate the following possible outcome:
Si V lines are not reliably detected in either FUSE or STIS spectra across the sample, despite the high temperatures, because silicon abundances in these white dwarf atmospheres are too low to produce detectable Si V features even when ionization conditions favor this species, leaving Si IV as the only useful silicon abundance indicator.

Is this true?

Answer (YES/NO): NO